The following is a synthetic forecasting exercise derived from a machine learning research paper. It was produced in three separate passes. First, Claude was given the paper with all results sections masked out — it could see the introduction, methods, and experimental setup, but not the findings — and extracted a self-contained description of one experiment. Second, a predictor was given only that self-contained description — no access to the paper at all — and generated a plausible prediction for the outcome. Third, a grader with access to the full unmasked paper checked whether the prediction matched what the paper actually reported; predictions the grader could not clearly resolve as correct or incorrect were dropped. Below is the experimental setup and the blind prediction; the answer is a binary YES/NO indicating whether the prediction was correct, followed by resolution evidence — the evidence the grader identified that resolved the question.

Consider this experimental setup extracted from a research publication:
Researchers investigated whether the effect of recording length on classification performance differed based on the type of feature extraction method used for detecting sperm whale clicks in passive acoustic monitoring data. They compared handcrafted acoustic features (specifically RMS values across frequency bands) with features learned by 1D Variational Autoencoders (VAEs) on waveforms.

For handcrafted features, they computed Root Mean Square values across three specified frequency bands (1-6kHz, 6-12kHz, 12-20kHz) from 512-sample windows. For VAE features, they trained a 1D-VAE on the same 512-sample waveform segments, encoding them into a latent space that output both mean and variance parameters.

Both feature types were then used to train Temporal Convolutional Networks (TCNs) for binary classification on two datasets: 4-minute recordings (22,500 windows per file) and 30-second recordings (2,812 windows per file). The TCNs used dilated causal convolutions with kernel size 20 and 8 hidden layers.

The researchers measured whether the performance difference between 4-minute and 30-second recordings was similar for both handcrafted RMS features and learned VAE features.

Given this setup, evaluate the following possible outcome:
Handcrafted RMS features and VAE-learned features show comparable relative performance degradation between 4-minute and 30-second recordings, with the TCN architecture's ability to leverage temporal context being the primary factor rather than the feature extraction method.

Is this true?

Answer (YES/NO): NO